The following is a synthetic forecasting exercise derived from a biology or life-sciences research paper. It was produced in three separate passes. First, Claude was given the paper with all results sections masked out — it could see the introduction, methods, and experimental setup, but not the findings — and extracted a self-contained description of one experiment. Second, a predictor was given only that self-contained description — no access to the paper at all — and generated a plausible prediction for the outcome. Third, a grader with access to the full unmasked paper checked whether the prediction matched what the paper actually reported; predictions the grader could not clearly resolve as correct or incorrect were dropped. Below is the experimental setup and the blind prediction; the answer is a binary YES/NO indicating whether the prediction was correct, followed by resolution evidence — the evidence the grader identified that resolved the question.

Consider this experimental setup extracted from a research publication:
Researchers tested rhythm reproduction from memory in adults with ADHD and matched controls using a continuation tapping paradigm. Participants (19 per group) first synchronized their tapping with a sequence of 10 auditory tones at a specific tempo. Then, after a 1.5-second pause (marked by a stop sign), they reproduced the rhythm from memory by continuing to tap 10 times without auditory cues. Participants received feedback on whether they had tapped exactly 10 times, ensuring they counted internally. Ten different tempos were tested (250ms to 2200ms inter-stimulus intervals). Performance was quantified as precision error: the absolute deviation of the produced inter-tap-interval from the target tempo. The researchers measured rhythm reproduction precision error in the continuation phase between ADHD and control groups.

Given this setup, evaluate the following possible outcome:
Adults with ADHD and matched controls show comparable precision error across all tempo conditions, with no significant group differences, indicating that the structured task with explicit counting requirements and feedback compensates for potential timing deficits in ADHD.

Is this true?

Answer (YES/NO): NO